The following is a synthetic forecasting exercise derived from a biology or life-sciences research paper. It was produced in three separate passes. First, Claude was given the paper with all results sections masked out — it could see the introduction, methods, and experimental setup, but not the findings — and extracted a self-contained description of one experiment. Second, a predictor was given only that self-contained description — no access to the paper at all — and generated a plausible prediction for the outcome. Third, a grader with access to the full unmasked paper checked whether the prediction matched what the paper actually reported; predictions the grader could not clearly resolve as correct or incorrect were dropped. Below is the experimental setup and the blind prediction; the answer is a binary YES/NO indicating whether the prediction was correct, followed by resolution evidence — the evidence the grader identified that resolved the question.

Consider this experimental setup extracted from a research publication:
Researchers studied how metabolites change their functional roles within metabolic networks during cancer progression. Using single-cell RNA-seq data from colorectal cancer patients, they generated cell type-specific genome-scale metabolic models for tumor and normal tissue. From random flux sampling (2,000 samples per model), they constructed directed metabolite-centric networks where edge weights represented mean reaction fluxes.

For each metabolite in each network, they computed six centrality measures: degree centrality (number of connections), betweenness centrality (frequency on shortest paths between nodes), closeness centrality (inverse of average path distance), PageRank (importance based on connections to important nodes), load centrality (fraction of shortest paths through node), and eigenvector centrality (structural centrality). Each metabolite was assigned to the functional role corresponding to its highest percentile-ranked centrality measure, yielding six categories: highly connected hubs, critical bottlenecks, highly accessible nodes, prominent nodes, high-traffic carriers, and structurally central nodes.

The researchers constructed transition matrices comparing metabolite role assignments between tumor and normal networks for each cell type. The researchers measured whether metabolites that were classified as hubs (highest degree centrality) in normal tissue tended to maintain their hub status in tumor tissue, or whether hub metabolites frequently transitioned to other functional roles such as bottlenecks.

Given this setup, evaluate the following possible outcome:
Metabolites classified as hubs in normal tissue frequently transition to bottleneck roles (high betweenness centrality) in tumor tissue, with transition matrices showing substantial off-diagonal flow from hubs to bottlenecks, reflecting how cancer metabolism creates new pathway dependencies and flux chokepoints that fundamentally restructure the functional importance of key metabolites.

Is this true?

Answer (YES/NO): NO